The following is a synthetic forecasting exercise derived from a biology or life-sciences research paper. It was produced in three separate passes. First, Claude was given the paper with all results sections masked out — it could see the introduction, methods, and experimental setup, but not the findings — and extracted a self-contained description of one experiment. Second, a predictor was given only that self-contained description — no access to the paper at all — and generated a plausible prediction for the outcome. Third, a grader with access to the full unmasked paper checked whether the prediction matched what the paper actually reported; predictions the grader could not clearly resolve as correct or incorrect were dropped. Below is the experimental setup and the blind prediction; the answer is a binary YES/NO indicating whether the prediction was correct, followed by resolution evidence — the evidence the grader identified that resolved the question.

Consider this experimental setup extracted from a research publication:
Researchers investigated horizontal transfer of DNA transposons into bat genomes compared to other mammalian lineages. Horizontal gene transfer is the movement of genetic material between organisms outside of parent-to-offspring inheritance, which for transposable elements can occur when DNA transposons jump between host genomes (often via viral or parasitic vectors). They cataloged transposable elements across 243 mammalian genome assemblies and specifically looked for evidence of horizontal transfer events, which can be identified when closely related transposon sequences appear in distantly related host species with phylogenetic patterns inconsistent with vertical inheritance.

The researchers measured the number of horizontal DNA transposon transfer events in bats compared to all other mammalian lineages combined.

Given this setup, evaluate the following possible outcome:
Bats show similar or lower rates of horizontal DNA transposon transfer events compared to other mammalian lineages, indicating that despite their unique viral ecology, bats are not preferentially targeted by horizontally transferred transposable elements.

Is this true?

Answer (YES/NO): NO